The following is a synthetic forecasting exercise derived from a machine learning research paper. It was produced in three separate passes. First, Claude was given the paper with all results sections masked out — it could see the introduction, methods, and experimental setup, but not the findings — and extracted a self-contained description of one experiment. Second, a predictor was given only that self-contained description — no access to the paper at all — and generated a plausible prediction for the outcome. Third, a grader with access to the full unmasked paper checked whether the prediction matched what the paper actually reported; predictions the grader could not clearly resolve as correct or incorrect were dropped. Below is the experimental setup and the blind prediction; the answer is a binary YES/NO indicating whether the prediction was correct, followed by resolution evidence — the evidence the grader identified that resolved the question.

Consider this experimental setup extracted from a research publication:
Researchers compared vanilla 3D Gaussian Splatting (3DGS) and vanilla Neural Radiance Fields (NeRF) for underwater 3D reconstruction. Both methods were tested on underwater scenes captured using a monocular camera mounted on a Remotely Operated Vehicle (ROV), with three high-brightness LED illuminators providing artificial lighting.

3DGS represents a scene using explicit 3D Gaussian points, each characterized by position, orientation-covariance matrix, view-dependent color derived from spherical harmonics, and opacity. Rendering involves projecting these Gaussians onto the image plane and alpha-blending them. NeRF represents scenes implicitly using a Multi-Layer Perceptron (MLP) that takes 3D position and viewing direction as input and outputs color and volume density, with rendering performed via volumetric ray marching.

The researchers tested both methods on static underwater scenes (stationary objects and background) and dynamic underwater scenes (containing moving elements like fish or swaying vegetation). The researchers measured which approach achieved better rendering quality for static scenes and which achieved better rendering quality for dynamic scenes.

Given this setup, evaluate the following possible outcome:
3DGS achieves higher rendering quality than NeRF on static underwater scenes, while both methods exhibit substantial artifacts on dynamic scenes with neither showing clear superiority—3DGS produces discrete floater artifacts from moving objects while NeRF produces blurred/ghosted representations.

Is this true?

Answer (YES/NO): NO